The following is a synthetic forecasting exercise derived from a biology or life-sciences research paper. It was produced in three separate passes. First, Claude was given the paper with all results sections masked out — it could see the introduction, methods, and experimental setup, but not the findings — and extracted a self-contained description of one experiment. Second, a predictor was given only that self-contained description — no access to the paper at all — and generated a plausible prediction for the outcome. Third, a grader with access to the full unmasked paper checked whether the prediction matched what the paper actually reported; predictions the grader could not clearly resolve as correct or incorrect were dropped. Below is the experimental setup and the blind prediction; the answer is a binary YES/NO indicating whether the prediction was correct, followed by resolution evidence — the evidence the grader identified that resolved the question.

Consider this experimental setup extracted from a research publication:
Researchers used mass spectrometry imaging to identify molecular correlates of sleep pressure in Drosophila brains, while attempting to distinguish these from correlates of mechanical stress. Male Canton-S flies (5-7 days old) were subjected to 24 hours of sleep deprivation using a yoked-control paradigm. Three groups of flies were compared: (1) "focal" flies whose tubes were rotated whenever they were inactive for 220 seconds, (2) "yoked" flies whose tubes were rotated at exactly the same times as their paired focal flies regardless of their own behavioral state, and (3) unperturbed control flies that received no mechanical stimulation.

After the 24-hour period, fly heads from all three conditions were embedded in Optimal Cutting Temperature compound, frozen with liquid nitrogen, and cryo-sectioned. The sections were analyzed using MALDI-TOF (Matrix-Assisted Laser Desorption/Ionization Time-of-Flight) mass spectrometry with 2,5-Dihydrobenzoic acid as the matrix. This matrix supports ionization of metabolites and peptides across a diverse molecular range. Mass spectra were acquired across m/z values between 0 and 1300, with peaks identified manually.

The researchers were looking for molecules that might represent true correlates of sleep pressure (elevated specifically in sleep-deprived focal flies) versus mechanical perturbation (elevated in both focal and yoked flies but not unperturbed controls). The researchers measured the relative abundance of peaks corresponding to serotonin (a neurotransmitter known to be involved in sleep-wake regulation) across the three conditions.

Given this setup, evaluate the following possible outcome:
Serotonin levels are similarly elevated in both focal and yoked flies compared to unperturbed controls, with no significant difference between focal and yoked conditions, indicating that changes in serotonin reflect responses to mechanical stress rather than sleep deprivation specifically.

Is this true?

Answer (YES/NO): NO